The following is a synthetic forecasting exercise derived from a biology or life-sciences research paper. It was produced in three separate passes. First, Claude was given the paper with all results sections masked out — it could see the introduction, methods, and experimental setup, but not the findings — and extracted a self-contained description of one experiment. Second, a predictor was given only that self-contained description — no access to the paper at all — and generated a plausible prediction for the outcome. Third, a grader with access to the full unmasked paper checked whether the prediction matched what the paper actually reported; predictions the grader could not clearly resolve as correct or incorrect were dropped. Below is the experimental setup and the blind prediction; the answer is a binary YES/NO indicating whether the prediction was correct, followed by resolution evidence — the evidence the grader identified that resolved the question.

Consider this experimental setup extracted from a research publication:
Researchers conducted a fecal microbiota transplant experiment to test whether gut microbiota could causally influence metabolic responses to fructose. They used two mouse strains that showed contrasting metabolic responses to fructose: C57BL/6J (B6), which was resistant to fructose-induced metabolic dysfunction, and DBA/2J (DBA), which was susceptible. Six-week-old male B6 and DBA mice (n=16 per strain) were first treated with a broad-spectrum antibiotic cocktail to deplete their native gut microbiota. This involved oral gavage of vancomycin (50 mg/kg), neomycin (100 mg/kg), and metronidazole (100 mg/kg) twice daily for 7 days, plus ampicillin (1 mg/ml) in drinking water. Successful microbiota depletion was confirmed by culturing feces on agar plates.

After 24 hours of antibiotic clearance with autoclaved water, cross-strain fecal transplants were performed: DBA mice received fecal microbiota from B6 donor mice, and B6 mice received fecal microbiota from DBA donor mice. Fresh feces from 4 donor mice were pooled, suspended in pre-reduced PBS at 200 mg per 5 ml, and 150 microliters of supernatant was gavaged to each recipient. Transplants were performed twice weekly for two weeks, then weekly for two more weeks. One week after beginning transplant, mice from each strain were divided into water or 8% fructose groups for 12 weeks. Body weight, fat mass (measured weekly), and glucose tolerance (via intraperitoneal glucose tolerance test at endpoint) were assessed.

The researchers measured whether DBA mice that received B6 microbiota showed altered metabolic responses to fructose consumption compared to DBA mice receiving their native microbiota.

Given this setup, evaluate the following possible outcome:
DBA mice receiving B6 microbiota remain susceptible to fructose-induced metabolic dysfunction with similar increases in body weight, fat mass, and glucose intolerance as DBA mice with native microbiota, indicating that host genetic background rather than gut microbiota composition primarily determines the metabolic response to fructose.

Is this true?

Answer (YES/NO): NO